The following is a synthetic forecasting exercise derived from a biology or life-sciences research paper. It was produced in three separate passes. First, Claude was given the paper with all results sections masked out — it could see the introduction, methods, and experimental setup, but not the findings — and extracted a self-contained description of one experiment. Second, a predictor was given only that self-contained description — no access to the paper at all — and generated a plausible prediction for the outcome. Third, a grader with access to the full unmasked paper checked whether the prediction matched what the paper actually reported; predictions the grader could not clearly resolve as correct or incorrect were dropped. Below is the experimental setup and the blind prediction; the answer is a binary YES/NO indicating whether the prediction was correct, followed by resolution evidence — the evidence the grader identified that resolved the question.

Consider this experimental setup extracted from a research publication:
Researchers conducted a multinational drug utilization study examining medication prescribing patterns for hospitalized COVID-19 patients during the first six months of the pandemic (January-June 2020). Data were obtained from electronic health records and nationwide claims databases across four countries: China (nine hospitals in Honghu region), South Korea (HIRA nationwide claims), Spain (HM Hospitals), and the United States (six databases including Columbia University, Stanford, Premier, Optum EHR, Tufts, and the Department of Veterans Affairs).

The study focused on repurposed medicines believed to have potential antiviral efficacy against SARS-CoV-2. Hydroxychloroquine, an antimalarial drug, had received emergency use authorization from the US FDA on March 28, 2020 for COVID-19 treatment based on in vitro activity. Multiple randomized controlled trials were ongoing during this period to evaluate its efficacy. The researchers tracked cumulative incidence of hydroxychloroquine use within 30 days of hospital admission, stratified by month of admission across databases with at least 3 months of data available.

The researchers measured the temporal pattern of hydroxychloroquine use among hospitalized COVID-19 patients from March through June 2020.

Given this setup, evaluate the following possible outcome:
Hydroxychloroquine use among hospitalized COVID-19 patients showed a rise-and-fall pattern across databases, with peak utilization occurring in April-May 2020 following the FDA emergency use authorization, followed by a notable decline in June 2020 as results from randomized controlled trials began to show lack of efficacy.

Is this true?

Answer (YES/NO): NO